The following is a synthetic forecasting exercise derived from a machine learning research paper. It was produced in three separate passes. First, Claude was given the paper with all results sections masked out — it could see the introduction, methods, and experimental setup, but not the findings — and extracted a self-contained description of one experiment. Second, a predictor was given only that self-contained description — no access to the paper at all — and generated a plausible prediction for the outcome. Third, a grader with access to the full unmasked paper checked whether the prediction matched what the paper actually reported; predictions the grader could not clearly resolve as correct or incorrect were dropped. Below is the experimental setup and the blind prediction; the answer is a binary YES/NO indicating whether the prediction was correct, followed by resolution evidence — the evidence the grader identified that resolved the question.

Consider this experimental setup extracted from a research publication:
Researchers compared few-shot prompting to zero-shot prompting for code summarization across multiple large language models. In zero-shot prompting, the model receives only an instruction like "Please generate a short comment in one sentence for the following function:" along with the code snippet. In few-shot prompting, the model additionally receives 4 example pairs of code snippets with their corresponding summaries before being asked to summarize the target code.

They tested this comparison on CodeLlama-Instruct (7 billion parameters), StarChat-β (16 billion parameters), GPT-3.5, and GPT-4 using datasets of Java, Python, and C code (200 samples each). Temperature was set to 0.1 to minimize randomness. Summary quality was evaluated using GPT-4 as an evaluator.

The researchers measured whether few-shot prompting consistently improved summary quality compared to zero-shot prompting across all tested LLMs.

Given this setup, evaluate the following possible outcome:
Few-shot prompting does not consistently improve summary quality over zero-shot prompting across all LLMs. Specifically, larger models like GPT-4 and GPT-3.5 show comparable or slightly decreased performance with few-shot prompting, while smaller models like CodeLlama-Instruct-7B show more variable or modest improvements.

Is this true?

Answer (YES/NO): NO